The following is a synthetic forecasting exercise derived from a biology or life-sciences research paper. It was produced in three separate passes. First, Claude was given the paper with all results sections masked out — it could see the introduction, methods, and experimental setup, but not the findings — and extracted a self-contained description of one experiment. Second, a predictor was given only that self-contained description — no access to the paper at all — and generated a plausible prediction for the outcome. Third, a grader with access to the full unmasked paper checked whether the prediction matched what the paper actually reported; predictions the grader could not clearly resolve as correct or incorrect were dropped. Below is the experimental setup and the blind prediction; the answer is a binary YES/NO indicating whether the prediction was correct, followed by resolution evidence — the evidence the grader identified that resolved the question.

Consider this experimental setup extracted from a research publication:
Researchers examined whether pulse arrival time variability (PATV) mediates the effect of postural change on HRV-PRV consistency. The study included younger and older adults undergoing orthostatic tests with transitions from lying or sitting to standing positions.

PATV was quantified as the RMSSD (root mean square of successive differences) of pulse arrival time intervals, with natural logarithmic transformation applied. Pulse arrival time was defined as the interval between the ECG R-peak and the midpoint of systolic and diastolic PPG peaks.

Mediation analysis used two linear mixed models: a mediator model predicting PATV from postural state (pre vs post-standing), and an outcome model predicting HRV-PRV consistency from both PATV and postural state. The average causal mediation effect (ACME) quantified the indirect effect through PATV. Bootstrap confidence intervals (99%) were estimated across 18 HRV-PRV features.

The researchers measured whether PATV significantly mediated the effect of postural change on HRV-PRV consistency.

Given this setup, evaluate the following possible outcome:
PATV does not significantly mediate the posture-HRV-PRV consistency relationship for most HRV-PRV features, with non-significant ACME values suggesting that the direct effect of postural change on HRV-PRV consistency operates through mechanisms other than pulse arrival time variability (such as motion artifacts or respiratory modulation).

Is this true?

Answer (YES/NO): YES